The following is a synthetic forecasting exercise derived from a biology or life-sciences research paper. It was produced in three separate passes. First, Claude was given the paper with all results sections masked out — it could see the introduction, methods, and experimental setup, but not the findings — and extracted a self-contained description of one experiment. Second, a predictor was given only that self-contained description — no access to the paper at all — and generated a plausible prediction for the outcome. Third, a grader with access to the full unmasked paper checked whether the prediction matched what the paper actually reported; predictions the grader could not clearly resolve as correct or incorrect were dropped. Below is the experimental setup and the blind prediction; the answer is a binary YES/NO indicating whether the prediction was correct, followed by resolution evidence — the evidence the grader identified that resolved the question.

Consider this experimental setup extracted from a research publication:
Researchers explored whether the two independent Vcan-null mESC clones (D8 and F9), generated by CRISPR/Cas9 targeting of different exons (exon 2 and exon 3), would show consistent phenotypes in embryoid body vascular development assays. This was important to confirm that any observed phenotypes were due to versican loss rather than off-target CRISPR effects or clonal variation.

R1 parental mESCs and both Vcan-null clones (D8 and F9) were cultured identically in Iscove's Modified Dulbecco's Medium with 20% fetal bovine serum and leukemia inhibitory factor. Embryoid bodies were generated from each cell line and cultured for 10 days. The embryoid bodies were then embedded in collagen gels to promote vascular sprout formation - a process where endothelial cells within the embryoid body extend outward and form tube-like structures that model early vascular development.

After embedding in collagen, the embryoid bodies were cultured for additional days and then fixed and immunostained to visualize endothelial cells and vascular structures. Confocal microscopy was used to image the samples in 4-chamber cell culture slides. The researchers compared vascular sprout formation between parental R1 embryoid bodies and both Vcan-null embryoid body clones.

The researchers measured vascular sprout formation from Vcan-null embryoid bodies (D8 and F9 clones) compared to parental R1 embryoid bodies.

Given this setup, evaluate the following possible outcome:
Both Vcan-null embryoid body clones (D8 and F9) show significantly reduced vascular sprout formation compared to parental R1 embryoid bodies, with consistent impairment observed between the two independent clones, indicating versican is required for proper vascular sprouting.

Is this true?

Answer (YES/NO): YES